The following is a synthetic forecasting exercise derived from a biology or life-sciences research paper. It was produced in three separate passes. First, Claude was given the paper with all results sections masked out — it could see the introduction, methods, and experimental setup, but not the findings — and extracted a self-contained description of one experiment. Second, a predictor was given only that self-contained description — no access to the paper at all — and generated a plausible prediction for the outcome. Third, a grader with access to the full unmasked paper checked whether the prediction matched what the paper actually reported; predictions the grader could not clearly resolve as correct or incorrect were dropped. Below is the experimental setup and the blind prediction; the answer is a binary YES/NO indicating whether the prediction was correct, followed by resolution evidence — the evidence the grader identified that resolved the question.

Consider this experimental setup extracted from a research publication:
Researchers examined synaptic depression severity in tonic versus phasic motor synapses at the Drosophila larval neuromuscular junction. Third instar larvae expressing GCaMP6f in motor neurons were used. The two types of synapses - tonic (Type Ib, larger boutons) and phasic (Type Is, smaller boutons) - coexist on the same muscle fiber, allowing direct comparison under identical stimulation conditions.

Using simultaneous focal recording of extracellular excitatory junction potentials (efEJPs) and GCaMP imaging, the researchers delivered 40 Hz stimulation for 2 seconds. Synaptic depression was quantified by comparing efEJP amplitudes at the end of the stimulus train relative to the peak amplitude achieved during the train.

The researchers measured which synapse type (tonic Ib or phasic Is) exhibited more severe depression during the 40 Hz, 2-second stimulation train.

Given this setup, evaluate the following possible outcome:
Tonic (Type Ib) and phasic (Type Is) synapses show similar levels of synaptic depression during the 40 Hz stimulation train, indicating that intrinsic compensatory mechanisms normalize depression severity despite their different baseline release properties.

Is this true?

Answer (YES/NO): NO